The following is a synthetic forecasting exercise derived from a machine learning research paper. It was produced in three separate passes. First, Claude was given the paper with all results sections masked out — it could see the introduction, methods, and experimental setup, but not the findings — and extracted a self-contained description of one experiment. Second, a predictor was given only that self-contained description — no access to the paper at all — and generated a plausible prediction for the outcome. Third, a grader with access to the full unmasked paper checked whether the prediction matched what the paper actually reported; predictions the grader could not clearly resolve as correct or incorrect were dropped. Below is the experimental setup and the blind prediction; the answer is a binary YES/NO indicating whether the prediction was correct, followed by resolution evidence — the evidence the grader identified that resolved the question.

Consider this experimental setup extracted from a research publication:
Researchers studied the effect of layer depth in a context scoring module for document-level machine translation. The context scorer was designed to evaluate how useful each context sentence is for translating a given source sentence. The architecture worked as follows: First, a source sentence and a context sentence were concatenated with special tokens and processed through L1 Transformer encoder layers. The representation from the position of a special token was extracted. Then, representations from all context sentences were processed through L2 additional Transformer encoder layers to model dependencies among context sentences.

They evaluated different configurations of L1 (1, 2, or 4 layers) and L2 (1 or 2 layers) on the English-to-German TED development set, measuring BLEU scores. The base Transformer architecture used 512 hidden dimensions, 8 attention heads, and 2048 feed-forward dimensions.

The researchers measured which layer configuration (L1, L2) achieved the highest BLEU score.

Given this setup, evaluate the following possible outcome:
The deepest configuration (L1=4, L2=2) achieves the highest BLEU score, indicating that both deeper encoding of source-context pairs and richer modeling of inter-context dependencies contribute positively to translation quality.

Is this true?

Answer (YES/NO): NO